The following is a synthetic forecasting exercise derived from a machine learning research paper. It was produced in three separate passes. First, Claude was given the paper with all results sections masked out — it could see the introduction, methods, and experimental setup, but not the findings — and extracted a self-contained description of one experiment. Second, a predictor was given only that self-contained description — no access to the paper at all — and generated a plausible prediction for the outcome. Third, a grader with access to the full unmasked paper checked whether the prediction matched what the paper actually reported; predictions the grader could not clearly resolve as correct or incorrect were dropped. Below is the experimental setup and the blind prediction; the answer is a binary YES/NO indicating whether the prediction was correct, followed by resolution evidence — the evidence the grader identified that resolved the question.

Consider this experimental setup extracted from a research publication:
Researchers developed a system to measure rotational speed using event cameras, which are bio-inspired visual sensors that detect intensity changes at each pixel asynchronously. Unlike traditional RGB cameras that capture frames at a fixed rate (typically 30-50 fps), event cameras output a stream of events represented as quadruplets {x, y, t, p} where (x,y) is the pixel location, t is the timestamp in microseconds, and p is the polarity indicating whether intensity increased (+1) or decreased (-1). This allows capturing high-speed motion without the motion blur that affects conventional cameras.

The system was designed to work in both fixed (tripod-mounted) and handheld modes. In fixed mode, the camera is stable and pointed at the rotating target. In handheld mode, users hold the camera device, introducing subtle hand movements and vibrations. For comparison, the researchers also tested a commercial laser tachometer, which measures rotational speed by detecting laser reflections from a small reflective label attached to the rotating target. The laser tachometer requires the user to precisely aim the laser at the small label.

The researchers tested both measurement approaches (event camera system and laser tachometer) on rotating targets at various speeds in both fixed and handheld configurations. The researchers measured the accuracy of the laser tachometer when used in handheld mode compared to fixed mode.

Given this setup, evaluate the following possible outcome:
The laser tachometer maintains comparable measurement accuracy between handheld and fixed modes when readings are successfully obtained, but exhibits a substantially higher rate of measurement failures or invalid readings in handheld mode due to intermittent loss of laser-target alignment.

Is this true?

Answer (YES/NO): NO